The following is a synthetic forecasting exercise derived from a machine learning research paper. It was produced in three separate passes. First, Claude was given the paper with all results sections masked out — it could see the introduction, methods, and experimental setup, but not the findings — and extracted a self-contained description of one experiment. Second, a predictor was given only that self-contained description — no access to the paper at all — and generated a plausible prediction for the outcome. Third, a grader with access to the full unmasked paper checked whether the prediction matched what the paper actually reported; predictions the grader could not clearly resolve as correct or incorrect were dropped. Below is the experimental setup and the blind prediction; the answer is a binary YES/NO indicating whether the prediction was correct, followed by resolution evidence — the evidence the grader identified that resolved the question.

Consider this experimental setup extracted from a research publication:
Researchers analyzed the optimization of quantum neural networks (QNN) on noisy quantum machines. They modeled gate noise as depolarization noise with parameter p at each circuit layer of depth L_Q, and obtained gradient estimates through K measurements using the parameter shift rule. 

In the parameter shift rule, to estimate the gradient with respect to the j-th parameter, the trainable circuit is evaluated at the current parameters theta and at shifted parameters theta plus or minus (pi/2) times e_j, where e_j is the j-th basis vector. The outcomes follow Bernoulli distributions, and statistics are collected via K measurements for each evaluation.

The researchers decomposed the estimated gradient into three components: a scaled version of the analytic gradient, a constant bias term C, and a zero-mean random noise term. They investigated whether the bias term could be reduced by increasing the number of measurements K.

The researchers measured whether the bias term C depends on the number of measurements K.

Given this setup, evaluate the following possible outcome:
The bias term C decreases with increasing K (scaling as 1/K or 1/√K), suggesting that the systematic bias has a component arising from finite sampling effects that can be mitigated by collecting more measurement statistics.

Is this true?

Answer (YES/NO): NO